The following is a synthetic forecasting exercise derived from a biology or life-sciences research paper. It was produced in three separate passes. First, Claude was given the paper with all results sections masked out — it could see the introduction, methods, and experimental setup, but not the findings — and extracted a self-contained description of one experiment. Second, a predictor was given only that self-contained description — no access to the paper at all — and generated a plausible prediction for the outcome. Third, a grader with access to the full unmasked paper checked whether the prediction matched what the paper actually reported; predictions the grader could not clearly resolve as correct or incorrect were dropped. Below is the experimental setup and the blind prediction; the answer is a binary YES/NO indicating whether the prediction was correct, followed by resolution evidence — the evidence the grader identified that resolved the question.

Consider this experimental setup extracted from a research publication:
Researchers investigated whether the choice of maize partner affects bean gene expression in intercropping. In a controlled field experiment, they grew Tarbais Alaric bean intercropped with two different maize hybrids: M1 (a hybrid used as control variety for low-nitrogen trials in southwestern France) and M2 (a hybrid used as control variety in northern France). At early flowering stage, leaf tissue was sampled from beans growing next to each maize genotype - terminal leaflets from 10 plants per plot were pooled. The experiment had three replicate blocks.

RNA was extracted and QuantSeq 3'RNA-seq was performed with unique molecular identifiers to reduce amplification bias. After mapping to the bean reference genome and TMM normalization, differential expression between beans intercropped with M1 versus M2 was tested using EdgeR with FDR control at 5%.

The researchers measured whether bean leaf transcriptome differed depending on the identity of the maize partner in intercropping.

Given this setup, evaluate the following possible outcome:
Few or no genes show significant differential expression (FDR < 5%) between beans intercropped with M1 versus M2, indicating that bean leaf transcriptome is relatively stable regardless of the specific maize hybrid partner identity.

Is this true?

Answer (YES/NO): YES